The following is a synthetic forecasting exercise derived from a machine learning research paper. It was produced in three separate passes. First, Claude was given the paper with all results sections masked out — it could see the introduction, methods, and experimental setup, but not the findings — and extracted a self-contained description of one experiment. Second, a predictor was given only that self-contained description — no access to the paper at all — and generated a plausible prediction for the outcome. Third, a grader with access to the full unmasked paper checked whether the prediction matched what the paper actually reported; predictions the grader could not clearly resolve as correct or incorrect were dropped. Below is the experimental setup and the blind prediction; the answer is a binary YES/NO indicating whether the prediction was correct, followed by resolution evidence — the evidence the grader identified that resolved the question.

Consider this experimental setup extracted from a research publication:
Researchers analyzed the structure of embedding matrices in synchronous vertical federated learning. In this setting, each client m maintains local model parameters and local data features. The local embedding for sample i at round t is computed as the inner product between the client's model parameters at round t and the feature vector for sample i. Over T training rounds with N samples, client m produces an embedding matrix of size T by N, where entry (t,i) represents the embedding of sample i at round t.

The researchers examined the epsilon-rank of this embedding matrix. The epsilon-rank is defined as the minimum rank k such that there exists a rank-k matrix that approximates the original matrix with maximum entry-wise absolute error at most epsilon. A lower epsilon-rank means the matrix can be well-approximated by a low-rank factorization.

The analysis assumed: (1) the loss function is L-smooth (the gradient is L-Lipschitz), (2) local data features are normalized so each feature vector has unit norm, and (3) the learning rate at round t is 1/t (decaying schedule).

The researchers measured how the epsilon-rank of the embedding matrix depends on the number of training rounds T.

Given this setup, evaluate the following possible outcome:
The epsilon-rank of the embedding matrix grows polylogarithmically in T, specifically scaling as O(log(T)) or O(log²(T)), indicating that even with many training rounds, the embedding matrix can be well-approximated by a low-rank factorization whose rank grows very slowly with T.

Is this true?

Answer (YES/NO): YES